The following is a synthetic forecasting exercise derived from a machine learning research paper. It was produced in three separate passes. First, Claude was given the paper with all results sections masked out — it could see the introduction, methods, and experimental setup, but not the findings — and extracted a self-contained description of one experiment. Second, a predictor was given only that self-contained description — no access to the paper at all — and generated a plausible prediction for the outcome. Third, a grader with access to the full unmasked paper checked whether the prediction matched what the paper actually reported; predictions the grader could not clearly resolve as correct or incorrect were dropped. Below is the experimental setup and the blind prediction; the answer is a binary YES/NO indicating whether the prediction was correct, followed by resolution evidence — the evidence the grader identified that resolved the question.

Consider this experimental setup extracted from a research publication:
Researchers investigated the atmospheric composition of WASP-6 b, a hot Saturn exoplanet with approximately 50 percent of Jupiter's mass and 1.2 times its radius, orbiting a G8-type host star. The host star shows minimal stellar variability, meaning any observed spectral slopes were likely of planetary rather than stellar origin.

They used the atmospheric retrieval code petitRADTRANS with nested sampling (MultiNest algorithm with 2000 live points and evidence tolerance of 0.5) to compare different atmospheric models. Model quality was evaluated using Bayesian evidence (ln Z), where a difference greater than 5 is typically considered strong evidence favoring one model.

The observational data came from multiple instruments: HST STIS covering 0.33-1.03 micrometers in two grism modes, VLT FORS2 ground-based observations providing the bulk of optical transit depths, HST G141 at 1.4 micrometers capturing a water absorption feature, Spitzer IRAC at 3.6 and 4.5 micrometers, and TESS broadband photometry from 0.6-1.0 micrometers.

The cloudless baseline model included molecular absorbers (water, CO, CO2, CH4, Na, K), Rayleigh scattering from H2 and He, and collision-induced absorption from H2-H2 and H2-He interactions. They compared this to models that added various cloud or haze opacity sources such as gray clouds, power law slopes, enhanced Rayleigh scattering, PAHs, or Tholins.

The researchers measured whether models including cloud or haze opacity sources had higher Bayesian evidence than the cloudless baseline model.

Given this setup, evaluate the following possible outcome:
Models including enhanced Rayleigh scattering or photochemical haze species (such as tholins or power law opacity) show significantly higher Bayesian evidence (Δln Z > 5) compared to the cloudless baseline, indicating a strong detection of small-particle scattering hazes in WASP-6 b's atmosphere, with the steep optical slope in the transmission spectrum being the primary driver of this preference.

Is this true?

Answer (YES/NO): NO